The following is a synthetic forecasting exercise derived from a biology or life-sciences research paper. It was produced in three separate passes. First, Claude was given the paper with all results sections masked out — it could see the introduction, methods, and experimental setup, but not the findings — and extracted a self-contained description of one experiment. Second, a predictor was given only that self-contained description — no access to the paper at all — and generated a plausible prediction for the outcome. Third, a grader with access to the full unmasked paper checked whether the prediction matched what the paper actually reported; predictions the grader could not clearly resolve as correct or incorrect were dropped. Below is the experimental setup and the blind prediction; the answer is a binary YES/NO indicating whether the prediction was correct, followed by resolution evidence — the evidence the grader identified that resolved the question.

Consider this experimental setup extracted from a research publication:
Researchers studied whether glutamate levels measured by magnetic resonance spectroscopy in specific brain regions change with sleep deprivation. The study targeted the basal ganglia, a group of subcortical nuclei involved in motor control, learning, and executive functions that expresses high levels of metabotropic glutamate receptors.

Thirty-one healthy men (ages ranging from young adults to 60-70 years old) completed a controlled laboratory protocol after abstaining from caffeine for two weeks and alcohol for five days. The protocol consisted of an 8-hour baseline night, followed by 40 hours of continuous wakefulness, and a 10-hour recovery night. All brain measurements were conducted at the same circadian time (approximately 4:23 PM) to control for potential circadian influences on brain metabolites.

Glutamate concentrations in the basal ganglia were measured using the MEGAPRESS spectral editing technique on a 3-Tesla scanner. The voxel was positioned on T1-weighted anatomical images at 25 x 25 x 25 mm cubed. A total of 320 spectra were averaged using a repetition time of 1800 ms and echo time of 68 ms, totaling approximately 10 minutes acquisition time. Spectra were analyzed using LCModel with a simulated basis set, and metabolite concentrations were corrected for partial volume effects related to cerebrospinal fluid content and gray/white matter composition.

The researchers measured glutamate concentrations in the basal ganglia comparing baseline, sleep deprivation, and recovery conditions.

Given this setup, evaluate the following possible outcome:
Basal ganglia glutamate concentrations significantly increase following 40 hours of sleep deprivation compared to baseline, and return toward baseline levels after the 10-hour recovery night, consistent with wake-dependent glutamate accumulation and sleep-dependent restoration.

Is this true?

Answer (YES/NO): NO